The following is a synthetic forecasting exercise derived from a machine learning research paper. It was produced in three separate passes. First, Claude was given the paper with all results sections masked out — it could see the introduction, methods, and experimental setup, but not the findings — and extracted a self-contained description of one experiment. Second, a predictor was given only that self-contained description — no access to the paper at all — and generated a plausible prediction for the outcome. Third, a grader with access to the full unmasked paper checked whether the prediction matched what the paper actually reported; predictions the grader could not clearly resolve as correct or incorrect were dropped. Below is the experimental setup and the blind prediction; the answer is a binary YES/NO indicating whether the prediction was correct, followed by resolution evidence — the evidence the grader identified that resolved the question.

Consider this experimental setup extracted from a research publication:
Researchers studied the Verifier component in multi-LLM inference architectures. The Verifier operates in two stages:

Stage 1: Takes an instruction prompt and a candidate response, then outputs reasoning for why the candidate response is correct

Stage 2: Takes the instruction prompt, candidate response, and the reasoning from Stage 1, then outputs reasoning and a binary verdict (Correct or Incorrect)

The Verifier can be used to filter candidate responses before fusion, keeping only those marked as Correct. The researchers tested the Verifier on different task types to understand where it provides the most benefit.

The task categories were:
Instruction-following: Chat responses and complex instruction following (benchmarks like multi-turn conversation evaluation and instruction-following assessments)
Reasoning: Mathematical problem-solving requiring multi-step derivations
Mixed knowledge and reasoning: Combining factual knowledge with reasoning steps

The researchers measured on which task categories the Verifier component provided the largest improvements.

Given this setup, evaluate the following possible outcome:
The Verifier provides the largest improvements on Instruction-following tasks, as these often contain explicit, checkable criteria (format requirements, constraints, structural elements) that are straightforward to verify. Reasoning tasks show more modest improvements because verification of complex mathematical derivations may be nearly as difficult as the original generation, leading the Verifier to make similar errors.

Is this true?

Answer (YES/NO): NO